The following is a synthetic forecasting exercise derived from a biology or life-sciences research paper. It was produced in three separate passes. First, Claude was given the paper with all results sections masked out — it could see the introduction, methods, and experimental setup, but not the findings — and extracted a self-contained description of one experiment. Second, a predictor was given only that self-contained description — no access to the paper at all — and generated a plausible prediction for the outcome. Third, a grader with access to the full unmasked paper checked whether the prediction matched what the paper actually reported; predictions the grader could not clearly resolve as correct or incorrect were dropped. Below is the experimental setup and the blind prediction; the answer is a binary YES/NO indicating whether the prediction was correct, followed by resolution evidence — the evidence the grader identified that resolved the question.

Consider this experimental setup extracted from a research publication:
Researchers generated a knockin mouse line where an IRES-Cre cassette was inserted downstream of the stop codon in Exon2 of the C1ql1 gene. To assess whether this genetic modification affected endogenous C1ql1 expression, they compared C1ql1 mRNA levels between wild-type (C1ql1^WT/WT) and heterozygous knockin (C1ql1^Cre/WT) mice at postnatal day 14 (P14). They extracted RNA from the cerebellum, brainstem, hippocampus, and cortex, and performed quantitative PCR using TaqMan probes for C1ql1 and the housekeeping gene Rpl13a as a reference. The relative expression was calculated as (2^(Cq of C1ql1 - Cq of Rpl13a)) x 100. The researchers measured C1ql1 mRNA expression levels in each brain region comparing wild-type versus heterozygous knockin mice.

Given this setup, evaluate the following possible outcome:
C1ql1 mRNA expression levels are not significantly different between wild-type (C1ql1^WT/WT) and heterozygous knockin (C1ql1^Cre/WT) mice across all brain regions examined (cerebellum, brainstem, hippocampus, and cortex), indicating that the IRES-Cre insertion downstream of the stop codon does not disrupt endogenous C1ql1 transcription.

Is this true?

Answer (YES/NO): NO